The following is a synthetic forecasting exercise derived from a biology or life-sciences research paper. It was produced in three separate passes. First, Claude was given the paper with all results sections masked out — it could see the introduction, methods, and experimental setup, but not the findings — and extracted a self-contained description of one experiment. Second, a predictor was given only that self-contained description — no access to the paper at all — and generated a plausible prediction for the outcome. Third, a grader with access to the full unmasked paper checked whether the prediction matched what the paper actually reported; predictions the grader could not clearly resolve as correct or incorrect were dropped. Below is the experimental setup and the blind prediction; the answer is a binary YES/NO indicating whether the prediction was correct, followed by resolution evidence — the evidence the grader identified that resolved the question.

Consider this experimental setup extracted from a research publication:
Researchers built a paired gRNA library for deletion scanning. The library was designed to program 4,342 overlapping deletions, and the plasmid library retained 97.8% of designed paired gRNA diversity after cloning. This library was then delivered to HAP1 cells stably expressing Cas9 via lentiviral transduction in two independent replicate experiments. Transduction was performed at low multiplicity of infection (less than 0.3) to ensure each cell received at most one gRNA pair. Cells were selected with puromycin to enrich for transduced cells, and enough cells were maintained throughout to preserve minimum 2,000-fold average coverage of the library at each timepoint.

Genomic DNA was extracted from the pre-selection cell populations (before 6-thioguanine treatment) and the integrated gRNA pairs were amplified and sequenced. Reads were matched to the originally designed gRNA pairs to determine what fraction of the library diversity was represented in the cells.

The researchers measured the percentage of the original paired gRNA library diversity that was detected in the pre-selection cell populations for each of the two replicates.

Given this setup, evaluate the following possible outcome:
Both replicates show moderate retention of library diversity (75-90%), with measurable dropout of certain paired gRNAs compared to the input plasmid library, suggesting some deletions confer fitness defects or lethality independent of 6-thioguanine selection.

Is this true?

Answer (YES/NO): NO